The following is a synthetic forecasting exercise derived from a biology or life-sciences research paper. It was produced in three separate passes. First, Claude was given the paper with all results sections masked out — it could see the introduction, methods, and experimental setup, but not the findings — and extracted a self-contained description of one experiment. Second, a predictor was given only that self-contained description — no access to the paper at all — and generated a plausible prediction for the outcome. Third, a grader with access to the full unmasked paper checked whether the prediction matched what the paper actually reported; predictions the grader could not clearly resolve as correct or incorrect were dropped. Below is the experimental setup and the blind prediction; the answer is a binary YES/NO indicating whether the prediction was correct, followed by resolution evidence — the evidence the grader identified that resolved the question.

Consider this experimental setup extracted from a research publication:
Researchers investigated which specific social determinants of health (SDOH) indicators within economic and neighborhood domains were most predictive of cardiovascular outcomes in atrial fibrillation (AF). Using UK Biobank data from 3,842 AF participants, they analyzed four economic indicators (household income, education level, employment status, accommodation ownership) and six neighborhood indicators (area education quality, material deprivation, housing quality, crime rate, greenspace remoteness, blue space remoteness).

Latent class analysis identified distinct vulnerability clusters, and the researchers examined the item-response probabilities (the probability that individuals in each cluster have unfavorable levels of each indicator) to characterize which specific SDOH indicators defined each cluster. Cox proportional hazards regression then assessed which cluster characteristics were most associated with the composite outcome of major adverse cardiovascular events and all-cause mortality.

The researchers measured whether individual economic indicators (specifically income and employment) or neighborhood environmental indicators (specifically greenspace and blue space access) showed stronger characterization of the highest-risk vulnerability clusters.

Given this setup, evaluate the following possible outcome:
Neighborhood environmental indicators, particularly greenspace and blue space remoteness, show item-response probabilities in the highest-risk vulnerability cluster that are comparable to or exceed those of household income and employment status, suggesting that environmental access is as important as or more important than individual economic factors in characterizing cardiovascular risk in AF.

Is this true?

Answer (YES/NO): NO